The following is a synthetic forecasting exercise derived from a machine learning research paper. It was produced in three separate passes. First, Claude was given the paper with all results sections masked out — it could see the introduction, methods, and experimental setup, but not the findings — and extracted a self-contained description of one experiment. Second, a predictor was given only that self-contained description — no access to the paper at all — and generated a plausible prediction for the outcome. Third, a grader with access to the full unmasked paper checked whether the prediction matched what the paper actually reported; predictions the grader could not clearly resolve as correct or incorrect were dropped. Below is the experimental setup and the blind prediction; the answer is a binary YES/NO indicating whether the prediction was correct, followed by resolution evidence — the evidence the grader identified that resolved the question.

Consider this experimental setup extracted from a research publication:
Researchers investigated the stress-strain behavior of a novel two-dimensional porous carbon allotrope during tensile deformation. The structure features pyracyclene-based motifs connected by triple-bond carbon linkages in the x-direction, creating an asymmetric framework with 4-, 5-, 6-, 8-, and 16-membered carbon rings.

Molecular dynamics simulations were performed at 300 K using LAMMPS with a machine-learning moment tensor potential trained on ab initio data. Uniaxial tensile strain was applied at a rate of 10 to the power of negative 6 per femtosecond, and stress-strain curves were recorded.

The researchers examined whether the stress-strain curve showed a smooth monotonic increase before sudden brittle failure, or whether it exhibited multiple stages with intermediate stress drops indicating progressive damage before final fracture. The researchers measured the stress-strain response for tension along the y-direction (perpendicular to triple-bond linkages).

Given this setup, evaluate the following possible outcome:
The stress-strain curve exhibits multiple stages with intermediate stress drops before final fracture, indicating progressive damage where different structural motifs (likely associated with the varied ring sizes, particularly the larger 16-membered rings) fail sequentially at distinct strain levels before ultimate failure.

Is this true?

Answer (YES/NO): NO